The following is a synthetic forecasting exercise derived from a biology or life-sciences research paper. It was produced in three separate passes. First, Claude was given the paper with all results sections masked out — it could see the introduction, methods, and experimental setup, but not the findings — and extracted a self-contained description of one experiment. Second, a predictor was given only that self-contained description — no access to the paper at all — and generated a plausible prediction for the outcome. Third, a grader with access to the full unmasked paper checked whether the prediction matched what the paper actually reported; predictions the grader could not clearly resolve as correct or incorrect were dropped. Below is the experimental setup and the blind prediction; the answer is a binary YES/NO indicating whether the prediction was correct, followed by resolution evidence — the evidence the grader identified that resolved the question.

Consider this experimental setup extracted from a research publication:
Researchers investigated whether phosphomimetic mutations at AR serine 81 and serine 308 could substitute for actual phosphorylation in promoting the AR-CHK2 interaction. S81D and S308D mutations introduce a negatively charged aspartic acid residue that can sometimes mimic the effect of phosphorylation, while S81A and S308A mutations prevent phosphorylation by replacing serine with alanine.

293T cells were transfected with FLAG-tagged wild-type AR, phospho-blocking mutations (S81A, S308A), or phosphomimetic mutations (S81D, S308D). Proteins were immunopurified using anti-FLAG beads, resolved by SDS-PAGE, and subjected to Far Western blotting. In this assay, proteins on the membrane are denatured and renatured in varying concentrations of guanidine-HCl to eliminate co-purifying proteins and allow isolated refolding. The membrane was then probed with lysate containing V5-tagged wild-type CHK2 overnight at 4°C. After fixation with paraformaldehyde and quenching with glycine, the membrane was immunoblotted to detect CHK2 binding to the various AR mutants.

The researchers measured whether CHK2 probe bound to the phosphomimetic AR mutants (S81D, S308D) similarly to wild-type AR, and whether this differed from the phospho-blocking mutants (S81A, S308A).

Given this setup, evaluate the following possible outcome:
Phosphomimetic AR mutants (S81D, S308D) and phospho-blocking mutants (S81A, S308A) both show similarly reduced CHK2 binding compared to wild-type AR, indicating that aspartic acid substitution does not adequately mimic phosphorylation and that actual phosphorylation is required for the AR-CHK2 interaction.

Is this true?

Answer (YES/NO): YES